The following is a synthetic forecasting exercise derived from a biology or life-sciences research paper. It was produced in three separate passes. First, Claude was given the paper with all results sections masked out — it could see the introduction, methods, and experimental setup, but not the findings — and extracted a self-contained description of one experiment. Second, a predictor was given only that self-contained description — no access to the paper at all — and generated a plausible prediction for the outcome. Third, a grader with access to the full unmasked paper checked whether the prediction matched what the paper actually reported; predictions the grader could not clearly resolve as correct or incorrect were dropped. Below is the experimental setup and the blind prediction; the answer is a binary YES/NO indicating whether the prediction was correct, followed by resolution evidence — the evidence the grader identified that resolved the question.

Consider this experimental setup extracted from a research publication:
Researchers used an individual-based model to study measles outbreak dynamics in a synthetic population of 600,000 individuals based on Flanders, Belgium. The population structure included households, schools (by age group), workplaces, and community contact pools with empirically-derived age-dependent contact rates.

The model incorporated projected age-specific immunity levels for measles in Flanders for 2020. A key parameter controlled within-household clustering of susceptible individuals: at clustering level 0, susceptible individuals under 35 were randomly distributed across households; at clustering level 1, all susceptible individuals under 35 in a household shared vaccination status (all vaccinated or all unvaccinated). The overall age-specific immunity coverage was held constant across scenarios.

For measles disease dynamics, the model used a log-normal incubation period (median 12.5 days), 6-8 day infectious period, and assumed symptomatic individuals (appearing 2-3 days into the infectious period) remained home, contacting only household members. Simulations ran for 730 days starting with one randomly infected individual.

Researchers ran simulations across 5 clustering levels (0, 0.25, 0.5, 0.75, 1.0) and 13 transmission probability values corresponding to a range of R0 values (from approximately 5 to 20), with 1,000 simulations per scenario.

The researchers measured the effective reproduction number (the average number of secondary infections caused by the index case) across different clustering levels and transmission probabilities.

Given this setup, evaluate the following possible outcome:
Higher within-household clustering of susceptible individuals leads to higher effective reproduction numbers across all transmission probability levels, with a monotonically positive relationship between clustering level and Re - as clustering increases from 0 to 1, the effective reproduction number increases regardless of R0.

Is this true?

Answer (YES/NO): YES